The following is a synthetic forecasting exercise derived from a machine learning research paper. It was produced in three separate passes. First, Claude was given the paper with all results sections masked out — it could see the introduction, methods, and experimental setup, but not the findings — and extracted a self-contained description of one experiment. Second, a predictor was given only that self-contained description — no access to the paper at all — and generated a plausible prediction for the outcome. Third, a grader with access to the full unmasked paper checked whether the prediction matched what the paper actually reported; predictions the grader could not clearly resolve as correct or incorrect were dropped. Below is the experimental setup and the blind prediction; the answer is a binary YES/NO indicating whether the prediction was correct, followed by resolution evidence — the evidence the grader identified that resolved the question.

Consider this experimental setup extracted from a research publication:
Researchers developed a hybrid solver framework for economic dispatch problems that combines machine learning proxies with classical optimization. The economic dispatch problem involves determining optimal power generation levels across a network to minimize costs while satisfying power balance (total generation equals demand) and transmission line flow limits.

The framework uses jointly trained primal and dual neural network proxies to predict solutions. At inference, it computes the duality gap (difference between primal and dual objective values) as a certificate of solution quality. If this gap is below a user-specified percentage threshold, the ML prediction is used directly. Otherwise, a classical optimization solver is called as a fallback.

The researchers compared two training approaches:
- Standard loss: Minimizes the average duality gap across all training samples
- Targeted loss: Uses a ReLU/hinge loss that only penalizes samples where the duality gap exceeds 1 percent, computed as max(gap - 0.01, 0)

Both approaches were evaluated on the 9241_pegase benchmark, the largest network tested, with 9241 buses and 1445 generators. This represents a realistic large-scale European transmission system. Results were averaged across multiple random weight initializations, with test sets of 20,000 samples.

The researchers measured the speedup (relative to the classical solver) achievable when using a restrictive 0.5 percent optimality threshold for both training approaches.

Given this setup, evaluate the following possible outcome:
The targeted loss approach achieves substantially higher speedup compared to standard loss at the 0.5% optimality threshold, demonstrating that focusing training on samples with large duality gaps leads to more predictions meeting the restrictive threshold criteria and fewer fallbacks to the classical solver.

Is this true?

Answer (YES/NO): NO